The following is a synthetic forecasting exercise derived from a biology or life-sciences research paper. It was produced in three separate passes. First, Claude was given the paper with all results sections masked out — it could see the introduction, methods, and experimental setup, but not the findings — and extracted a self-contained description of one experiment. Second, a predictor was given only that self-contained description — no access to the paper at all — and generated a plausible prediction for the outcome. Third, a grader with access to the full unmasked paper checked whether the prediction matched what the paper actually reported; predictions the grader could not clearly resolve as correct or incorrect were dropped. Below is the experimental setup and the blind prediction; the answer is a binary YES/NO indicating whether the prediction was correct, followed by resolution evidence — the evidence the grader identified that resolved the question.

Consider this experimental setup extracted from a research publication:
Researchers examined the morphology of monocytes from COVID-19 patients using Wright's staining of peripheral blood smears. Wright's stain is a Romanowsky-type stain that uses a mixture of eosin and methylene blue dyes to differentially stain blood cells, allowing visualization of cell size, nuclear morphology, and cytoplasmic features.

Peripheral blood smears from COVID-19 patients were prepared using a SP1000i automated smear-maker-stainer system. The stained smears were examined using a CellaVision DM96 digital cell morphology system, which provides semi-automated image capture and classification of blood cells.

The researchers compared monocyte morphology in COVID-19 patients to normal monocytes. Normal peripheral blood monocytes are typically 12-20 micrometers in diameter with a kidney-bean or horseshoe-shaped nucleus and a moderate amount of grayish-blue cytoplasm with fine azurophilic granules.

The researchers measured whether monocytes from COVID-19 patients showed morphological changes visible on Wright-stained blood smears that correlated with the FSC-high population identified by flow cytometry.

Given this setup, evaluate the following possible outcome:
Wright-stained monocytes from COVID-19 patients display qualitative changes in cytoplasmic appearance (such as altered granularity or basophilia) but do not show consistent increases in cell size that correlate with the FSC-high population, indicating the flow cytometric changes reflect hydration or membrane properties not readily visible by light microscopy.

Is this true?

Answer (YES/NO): NO